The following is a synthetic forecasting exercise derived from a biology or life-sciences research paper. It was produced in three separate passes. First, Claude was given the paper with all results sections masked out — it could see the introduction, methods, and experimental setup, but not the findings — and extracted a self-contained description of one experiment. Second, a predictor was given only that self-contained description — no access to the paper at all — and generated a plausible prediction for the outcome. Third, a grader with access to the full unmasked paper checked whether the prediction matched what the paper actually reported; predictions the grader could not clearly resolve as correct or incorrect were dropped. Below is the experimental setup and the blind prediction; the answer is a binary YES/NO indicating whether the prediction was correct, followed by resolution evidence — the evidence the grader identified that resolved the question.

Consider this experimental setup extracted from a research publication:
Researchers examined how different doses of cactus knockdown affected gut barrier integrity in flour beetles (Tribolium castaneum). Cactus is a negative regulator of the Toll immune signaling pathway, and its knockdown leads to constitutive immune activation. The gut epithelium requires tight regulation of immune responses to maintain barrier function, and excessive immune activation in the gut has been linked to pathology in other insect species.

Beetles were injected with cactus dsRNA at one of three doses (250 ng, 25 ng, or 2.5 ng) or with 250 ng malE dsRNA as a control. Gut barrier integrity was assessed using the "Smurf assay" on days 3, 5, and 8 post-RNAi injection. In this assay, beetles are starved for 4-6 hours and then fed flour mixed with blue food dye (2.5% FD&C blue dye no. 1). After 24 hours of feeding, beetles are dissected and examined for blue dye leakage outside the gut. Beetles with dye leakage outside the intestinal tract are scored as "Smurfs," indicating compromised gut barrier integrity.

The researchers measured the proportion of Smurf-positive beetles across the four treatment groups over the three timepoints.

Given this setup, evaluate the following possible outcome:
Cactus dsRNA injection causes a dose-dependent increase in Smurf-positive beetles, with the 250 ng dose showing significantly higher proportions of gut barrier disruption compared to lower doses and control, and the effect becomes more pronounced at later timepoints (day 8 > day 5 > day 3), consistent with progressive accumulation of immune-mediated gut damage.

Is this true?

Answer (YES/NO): NO